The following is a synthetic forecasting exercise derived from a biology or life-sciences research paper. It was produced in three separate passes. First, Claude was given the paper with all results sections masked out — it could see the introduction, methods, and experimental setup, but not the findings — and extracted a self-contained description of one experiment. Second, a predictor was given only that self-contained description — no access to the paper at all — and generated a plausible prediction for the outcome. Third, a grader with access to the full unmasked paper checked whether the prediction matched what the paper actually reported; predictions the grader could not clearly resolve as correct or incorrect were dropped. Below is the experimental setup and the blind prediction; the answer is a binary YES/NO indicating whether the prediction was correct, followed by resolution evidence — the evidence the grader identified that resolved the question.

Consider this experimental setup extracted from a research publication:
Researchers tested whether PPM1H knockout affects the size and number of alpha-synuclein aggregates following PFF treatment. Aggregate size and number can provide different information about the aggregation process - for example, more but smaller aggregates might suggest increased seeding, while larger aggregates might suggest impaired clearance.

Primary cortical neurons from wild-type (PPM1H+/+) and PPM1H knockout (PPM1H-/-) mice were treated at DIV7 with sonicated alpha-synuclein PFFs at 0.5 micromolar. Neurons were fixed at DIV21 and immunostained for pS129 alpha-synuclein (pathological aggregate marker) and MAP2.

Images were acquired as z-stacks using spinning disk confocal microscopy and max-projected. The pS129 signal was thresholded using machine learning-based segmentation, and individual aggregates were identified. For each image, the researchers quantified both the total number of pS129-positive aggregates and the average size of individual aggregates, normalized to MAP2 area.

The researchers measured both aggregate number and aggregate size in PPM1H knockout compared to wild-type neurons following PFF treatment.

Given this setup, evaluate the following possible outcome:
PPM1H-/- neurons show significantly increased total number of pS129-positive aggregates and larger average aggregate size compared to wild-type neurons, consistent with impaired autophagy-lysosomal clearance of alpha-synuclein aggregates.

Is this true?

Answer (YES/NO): NO